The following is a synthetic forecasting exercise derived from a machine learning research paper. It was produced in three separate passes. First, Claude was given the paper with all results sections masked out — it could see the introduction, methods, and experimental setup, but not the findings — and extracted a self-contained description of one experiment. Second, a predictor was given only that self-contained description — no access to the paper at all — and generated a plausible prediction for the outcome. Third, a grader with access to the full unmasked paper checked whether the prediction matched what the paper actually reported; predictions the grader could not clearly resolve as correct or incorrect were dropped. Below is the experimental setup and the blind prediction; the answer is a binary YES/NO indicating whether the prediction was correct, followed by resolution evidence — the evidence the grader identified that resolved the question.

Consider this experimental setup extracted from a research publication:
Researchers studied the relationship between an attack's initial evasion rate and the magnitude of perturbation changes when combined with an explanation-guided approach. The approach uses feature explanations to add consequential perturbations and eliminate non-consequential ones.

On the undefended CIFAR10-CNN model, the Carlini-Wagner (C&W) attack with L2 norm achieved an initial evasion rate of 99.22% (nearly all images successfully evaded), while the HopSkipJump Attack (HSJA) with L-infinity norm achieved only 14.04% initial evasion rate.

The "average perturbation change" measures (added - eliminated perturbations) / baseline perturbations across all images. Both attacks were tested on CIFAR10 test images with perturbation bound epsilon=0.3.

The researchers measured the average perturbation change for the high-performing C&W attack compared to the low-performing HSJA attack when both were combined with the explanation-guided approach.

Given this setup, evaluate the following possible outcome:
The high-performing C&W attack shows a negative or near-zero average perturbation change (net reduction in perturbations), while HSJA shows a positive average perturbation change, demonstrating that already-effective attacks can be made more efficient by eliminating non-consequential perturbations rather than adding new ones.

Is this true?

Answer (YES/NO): NO